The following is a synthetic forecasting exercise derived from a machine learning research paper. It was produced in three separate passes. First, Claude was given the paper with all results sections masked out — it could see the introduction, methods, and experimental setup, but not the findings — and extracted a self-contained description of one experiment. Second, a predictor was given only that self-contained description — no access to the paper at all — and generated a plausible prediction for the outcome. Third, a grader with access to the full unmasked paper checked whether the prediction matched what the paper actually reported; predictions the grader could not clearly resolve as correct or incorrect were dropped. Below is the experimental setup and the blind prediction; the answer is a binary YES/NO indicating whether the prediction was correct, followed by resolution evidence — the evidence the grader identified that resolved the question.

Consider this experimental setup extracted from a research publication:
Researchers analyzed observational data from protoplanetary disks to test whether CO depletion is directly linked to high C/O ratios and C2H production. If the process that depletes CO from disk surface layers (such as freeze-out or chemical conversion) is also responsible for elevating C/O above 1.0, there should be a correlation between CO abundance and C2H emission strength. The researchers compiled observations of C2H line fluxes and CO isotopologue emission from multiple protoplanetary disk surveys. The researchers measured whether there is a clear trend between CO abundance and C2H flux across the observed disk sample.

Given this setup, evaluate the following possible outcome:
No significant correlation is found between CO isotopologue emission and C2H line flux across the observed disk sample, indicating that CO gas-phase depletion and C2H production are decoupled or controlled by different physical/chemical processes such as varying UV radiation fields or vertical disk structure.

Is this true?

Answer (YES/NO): YES